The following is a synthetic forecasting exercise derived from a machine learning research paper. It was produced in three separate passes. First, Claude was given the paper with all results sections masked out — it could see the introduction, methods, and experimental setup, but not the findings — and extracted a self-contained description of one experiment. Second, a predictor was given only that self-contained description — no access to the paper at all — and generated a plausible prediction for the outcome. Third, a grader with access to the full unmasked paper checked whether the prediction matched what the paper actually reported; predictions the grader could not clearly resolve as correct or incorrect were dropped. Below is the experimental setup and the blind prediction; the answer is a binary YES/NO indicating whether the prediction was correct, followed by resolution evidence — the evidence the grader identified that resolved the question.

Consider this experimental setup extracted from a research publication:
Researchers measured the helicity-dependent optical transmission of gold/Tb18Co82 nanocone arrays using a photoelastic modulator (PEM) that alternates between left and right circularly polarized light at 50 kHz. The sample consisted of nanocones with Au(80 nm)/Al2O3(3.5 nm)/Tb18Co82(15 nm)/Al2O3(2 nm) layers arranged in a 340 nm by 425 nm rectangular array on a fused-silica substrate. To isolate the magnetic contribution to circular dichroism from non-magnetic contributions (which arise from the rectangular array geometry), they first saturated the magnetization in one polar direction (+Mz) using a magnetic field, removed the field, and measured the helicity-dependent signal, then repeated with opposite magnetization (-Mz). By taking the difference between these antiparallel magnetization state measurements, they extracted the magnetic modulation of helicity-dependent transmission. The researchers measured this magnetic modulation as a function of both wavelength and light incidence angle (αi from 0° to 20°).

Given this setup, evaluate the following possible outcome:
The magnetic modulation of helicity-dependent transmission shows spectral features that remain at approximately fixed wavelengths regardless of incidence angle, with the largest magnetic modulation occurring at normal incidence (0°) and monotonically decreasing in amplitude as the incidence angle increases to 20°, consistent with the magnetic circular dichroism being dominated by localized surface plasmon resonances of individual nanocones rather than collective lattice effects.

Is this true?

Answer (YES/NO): NO